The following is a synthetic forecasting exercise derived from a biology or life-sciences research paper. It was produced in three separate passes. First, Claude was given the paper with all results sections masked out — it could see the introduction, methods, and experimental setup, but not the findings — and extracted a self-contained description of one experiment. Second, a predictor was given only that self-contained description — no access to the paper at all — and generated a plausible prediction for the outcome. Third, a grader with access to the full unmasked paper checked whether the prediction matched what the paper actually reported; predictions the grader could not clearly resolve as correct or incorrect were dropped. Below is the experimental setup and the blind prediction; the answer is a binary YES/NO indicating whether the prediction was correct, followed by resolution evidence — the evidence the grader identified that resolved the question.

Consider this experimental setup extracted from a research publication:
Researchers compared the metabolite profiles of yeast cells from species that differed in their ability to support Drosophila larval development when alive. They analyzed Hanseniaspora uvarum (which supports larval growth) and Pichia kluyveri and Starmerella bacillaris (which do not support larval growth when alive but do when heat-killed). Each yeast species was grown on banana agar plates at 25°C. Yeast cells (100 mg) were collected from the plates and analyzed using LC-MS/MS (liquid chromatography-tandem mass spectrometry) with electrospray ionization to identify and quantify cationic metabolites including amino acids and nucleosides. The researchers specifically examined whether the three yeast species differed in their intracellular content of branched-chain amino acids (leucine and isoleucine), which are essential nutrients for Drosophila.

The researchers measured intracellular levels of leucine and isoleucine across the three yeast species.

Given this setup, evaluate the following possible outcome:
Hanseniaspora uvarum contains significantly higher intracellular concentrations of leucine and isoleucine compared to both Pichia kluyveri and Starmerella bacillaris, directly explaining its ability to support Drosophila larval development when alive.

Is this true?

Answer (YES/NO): NO